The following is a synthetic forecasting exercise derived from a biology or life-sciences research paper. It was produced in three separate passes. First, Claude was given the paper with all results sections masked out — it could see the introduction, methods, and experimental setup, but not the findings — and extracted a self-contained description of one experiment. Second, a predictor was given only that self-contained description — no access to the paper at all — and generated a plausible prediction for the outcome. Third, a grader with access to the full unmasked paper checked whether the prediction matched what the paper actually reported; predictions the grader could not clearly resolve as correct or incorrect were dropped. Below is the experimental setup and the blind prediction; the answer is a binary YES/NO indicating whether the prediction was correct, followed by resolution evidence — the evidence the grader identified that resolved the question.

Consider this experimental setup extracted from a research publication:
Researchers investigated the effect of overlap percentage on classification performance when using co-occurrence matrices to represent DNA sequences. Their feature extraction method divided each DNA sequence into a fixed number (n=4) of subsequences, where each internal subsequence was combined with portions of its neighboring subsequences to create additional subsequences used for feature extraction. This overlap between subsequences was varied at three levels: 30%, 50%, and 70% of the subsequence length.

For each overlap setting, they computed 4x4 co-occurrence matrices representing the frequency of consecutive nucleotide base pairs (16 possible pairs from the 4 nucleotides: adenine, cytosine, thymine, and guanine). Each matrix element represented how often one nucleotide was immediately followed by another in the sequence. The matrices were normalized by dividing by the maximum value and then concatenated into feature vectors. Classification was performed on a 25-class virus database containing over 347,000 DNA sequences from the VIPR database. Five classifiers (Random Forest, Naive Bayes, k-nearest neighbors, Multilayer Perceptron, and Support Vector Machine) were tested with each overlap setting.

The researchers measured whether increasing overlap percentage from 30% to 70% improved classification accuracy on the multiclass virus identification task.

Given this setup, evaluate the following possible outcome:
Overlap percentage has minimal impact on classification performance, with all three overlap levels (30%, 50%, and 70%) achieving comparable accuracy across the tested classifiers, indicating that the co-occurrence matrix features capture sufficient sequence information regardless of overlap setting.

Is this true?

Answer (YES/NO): YES